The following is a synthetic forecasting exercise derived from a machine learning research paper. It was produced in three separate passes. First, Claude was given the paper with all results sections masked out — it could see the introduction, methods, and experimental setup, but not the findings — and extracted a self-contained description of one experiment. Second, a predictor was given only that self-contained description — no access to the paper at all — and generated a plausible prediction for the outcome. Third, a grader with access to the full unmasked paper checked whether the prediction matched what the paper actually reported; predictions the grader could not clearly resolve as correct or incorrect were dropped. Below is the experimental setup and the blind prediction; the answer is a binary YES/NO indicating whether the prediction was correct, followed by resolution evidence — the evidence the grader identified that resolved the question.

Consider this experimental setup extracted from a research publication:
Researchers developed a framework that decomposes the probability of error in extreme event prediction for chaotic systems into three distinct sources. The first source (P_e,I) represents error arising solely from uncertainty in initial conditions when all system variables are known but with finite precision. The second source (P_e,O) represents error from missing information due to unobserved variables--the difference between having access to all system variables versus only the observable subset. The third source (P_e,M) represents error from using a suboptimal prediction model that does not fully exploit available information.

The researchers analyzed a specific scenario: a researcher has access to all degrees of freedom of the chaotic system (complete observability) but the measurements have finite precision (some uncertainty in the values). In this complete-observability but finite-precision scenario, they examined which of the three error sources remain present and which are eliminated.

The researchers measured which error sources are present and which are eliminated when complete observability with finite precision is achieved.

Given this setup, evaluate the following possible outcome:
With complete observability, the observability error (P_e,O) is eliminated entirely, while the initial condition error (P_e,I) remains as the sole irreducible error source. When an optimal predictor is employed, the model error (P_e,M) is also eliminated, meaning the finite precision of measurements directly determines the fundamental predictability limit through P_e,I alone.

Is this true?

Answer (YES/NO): YES